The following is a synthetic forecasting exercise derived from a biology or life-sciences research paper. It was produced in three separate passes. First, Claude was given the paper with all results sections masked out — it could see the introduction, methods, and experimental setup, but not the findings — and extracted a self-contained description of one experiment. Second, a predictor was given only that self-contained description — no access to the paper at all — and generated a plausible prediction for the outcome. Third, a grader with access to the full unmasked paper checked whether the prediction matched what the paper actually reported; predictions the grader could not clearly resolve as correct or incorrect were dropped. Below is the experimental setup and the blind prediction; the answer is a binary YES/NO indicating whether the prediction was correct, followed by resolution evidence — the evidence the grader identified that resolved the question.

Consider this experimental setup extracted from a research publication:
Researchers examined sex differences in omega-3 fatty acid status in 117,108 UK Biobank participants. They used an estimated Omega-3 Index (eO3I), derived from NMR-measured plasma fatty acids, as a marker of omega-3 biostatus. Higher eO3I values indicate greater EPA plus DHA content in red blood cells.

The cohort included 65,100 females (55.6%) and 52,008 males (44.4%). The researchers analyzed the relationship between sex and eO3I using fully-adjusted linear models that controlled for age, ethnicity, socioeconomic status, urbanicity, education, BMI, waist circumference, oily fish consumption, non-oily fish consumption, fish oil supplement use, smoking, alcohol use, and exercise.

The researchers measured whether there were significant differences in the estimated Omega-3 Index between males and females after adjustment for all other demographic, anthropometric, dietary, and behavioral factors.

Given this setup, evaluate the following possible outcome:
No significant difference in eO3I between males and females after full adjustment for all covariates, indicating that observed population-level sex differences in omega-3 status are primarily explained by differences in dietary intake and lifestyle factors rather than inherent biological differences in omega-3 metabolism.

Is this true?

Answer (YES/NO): NO